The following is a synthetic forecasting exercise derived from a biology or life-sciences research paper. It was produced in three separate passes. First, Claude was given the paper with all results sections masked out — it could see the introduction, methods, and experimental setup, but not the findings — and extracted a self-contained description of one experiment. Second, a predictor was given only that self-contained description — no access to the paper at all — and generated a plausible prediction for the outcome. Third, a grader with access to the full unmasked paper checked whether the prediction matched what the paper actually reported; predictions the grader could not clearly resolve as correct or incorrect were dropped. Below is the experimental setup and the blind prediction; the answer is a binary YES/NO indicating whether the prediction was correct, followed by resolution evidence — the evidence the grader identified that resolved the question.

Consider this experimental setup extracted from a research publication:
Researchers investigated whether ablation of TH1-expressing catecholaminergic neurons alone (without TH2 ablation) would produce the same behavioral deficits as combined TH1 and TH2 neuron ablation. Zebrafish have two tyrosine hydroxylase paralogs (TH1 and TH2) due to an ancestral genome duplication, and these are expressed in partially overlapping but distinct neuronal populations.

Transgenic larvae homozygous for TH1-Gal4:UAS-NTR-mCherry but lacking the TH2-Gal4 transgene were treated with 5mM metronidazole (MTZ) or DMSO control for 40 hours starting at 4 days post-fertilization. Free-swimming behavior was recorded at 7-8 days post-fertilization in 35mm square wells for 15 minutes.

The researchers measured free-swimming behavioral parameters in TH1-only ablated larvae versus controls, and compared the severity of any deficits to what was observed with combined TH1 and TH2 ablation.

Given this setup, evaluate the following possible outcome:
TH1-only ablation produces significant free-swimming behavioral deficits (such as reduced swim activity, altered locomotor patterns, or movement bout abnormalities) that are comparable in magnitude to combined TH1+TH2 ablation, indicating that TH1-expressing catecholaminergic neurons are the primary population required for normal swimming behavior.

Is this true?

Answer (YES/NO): NO